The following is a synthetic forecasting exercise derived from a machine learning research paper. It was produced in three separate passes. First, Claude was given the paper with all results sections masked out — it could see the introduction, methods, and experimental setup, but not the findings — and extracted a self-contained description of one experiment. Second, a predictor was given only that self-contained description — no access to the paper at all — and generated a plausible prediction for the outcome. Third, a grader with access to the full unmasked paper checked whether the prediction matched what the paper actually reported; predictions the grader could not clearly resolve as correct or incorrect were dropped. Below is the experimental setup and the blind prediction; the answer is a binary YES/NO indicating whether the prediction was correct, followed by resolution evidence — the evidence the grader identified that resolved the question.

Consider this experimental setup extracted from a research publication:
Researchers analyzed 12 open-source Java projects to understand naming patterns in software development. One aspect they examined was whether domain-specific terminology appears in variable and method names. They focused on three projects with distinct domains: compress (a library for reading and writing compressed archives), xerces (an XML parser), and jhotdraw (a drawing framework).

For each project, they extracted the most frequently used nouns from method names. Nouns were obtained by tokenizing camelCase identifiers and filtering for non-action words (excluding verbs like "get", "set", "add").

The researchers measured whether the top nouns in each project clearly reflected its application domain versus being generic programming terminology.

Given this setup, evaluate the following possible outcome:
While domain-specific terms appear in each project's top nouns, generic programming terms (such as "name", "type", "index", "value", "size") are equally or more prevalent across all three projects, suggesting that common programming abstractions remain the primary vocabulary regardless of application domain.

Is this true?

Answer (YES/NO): NO